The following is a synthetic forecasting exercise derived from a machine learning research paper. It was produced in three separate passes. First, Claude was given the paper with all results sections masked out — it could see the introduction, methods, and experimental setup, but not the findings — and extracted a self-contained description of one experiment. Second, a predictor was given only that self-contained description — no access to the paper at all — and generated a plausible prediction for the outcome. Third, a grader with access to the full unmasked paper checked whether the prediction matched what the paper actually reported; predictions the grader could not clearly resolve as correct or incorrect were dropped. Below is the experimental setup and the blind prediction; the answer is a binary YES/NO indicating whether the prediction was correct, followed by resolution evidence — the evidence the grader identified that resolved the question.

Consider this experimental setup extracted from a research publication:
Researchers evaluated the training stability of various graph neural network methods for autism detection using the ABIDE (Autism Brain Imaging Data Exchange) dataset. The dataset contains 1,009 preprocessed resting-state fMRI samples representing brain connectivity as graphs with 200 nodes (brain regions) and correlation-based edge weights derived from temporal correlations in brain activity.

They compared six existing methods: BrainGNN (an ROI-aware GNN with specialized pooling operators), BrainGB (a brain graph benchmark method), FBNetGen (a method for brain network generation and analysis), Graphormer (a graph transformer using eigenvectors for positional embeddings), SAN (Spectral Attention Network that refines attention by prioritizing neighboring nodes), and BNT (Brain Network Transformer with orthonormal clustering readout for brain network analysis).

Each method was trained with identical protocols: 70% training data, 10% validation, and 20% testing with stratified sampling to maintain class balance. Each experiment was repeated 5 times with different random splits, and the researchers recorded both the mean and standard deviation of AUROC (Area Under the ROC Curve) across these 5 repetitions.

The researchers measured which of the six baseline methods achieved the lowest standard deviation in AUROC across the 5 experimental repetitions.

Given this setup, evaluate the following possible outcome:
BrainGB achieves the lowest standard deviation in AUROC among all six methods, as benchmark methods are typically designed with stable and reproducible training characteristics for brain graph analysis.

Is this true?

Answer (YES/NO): NO